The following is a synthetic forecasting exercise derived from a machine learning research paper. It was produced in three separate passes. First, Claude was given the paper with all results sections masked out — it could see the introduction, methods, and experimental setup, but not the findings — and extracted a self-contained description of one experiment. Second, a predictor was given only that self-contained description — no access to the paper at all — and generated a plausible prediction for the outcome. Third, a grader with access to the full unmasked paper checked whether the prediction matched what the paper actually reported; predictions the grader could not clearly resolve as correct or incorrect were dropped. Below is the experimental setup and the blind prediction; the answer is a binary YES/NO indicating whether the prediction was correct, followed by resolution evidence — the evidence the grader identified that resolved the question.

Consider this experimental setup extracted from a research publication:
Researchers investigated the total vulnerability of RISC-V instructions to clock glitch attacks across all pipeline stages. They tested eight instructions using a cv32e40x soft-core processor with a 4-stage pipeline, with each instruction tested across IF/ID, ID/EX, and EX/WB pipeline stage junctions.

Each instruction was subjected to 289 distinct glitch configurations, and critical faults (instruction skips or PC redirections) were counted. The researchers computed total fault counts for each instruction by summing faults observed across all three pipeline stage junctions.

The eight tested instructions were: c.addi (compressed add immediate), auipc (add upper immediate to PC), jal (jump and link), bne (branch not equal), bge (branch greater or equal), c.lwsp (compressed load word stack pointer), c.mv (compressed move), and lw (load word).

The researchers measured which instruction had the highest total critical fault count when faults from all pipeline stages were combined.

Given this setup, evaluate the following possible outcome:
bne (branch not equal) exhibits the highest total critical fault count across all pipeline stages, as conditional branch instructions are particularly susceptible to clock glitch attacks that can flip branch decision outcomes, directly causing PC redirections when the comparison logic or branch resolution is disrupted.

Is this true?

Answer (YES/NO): NO